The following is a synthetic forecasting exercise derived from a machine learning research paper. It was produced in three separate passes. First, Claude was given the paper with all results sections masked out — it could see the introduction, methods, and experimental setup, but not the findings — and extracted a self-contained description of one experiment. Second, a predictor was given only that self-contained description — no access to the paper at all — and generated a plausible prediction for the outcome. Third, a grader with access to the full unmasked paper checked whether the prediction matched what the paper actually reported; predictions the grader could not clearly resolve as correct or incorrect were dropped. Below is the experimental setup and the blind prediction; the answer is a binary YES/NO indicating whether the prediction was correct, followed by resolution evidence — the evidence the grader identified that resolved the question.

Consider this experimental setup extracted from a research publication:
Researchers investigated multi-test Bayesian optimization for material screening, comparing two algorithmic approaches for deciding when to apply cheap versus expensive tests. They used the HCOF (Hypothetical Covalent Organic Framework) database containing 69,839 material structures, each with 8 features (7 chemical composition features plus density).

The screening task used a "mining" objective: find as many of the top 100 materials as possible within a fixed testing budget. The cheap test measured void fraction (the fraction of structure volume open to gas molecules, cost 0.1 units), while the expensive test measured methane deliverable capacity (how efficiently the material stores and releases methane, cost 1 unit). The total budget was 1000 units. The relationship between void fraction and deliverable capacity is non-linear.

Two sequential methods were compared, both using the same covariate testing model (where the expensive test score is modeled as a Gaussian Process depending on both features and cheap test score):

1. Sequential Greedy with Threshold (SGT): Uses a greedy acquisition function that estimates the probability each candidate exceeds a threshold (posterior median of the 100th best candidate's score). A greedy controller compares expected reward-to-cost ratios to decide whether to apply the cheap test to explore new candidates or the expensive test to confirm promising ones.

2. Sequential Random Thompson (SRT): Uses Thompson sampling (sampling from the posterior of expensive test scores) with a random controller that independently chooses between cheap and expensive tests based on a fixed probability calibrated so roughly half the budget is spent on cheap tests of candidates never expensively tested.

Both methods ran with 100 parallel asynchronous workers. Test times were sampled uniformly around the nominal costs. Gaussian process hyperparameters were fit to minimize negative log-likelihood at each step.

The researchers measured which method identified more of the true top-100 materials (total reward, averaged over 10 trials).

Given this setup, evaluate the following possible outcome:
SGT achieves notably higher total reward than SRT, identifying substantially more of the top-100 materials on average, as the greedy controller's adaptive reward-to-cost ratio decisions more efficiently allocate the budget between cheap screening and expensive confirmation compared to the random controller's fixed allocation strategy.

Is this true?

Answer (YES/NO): NO